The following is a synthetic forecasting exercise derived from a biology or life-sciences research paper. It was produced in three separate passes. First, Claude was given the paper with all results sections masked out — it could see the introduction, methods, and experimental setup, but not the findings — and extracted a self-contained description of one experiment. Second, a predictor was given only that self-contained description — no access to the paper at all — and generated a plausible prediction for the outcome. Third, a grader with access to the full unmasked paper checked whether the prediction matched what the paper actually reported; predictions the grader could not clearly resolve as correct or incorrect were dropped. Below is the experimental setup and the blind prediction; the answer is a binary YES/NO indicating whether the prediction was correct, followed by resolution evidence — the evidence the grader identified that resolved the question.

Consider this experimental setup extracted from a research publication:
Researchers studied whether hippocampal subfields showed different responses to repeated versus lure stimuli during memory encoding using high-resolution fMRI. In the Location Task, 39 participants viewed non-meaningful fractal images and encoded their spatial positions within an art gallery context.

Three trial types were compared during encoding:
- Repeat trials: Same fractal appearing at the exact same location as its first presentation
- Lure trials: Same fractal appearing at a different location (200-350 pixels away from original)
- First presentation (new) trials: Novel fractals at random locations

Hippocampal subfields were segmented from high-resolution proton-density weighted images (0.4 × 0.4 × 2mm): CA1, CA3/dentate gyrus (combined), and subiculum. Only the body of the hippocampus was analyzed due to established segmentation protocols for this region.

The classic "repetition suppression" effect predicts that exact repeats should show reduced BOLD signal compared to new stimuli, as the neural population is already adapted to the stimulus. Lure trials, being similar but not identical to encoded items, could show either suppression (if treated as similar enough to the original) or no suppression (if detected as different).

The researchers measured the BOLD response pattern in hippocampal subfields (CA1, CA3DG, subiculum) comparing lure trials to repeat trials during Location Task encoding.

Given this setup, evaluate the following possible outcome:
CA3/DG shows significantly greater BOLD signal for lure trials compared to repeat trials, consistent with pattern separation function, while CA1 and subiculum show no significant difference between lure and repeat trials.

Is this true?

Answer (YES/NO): NO